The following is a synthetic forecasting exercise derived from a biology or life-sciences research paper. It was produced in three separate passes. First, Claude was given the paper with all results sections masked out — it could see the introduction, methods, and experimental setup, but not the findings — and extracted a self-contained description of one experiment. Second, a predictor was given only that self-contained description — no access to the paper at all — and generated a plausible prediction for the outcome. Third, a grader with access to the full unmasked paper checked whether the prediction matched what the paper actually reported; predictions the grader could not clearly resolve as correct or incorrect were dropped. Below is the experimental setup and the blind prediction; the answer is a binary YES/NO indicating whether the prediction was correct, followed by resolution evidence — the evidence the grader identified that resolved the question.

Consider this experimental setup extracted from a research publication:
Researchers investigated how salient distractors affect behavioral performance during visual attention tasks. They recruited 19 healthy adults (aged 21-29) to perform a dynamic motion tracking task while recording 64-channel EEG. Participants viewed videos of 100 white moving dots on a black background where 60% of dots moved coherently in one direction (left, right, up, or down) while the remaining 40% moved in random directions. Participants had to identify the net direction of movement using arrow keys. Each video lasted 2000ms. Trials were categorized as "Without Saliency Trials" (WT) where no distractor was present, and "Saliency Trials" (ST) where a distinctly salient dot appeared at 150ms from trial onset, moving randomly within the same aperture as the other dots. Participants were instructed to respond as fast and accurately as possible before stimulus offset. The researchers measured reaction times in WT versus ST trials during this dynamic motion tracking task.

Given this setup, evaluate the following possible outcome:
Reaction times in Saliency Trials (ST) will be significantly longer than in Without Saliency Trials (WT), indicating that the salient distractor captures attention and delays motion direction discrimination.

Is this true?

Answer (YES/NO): YES